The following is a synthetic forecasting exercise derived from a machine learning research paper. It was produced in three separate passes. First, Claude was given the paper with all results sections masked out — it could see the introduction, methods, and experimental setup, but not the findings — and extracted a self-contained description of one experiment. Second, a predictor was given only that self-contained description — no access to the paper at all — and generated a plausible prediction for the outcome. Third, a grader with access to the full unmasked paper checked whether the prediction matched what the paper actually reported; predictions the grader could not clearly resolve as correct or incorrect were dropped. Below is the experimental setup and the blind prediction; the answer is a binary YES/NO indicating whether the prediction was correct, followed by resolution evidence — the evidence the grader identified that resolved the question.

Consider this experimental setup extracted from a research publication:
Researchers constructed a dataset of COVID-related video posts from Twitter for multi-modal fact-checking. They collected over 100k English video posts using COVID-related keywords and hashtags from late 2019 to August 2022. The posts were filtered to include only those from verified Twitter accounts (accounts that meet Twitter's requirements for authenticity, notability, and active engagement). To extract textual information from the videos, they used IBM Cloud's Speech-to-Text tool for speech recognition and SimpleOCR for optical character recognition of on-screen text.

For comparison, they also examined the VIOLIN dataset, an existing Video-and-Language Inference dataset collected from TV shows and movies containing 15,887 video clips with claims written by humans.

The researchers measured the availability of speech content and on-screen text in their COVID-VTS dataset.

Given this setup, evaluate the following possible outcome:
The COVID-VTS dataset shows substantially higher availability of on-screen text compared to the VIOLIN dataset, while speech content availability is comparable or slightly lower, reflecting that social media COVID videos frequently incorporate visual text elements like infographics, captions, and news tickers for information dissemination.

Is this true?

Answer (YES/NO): NO